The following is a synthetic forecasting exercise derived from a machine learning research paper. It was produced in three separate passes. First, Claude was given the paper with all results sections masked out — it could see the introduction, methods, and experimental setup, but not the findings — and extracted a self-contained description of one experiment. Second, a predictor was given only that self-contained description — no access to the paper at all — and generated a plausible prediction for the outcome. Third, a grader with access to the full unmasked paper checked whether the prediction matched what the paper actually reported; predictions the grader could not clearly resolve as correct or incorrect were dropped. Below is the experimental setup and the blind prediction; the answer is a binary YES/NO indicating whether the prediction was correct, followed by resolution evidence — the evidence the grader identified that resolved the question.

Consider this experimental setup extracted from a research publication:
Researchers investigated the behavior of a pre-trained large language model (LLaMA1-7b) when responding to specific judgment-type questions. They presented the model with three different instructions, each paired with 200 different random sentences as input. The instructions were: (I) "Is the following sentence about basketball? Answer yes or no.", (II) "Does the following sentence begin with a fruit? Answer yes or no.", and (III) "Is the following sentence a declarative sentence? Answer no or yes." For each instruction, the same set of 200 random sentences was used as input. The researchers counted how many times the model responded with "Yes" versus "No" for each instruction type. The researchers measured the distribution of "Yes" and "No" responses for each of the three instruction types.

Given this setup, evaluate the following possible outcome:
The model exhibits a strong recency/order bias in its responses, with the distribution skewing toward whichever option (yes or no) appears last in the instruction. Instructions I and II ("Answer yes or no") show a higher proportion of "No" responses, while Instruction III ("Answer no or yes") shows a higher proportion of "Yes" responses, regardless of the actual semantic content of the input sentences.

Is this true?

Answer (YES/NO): NO